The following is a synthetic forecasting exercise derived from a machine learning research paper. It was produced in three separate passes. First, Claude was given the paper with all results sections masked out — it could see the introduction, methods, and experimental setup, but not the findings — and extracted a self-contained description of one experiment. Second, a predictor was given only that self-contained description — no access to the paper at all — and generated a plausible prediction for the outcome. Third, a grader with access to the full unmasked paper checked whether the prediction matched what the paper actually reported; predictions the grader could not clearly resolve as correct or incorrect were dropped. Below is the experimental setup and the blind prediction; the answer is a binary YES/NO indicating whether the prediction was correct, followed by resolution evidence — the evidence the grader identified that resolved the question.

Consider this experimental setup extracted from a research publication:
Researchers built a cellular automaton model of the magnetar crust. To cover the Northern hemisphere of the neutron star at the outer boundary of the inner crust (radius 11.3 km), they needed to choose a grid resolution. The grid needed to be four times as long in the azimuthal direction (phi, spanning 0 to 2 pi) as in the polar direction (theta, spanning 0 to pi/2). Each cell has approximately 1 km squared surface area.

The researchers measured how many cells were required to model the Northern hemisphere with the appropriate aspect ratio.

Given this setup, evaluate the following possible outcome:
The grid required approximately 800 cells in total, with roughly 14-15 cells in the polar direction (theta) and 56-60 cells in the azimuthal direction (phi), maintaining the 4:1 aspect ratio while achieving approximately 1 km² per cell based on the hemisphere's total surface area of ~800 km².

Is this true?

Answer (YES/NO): YES